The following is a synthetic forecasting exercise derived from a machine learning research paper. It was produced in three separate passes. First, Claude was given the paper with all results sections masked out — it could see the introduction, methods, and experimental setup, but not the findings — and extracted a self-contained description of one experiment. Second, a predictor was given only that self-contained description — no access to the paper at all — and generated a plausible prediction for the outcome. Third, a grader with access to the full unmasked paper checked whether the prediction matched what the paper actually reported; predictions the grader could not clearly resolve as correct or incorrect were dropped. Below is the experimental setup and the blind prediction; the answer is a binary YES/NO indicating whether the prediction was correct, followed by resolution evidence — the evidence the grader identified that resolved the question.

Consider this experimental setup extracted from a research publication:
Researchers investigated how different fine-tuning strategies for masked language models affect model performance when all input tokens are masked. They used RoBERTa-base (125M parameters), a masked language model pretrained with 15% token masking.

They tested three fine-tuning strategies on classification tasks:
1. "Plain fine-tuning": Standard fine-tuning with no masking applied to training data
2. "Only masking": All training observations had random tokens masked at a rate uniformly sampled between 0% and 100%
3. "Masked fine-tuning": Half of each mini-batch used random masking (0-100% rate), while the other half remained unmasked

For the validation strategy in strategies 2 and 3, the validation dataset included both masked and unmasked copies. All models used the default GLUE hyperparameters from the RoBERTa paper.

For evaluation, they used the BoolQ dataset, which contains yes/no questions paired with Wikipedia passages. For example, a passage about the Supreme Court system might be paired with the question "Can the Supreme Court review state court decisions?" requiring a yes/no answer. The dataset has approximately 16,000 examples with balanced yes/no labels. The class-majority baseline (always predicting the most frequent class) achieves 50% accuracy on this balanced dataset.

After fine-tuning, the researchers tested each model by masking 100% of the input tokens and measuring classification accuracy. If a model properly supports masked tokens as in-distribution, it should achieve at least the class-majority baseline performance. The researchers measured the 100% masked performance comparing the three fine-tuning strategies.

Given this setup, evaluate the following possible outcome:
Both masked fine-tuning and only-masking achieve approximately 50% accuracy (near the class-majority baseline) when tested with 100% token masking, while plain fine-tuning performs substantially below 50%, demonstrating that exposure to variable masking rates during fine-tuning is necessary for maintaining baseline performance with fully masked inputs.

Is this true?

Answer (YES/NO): YES